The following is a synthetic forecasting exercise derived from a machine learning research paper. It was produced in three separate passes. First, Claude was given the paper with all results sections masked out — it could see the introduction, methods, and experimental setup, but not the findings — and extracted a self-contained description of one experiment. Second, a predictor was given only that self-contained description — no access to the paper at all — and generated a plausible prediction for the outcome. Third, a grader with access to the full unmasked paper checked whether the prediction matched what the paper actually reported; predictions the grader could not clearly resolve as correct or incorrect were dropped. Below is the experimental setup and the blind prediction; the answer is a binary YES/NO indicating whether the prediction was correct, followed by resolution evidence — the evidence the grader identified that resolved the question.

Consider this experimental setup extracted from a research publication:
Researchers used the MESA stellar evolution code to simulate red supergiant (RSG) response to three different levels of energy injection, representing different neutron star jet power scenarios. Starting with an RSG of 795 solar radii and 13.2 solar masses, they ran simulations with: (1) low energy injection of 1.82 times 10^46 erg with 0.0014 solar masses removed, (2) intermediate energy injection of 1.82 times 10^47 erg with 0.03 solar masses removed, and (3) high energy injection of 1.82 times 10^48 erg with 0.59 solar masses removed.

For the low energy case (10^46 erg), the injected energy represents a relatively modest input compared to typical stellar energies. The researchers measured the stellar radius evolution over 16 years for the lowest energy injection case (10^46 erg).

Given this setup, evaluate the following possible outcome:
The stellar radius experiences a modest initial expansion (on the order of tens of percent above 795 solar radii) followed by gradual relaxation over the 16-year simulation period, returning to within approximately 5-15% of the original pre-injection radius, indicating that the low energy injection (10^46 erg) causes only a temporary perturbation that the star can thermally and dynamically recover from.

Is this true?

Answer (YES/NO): NO